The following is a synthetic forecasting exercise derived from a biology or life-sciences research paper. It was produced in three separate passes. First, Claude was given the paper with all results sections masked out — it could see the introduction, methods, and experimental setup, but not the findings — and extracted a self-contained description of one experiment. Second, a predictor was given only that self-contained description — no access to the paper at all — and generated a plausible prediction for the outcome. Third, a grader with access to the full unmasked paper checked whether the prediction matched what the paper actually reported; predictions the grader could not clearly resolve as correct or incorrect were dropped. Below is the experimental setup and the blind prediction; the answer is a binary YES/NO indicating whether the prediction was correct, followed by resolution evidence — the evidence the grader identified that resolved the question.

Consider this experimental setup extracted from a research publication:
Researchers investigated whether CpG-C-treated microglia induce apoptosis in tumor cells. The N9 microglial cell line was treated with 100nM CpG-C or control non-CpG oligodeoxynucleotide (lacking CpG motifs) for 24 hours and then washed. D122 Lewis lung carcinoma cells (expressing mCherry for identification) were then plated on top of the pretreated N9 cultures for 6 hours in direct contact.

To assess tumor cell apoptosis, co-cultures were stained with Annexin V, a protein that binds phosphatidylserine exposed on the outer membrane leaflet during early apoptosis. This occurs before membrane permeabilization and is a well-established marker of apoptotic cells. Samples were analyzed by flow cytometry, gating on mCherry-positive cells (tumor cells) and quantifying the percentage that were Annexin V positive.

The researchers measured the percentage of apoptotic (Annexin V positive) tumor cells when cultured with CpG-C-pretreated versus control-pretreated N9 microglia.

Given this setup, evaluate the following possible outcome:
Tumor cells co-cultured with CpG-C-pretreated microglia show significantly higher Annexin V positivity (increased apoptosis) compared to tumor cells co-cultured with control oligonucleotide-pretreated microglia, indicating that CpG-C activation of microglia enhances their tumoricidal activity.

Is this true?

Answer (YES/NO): YES